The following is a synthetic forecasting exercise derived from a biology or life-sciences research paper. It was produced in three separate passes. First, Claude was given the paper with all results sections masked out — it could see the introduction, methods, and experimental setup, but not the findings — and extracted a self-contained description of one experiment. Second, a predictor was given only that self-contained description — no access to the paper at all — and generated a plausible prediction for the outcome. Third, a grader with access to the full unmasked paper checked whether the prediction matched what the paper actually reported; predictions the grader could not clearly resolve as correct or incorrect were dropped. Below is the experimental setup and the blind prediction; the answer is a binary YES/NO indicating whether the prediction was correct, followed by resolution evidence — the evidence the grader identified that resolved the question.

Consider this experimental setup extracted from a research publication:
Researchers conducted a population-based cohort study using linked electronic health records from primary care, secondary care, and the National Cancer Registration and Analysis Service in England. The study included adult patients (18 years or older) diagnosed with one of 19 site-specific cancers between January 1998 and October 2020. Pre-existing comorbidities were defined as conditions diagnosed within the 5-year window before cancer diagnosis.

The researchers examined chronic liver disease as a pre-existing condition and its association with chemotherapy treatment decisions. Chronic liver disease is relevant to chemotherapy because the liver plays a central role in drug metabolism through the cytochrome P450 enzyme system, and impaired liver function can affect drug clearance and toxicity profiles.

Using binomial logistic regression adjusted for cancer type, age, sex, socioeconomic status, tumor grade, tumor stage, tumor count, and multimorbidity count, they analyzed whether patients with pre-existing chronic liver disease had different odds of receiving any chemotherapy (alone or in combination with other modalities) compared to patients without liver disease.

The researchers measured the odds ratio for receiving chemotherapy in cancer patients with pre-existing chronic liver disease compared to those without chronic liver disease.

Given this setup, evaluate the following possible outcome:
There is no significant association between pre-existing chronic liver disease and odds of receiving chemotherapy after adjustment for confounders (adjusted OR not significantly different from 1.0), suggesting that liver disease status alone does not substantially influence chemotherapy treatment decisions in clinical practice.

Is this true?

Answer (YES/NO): NO